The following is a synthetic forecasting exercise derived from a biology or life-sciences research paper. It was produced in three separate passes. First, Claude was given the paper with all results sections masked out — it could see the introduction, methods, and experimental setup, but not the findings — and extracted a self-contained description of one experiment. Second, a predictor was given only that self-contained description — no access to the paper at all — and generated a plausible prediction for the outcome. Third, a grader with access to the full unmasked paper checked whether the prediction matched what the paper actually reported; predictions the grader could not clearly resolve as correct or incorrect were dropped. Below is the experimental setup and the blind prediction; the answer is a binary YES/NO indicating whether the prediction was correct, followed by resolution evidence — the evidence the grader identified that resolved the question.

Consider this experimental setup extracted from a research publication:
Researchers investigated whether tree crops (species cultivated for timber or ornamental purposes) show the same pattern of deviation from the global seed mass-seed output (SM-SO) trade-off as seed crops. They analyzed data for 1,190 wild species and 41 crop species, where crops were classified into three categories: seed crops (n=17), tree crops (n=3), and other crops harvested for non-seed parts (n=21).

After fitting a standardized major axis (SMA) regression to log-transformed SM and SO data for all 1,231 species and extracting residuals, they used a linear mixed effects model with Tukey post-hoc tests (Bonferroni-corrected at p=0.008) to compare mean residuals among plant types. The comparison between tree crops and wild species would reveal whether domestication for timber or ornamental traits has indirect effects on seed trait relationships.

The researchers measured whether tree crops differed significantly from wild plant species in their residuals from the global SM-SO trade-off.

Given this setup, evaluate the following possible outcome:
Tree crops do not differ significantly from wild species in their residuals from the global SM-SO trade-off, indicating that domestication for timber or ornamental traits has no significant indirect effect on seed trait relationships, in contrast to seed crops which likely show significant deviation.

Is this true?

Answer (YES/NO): NO